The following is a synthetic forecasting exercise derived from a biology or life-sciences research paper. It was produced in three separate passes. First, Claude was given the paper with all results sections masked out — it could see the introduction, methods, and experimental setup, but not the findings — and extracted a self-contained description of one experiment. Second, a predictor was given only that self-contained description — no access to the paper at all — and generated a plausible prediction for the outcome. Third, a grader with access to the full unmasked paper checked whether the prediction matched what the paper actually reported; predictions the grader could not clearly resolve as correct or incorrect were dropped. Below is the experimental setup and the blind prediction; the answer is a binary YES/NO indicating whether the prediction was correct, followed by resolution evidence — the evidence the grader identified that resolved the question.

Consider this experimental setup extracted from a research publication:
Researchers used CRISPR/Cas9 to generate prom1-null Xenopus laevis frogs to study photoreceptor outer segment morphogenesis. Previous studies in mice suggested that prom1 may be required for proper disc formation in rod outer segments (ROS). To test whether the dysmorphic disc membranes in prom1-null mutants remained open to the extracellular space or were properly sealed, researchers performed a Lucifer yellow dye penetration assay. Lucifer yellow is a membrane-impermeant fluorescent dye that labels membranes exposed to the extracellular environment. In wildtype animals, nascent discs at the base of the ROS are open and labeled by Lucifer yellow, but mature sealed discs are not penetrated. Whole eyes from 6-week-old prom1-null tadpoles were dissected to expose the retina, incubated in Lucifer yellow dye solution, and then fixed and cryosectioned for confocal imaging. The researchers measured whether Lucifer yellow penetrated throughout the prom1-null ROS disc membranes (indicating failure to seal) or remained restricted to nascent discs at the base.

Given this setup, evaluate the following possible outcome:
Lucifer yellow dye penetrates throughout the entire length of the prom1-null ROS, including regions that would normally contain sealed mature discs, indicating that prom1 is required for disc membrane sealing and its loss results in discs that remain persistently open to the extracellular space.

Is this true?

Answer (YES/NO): NO